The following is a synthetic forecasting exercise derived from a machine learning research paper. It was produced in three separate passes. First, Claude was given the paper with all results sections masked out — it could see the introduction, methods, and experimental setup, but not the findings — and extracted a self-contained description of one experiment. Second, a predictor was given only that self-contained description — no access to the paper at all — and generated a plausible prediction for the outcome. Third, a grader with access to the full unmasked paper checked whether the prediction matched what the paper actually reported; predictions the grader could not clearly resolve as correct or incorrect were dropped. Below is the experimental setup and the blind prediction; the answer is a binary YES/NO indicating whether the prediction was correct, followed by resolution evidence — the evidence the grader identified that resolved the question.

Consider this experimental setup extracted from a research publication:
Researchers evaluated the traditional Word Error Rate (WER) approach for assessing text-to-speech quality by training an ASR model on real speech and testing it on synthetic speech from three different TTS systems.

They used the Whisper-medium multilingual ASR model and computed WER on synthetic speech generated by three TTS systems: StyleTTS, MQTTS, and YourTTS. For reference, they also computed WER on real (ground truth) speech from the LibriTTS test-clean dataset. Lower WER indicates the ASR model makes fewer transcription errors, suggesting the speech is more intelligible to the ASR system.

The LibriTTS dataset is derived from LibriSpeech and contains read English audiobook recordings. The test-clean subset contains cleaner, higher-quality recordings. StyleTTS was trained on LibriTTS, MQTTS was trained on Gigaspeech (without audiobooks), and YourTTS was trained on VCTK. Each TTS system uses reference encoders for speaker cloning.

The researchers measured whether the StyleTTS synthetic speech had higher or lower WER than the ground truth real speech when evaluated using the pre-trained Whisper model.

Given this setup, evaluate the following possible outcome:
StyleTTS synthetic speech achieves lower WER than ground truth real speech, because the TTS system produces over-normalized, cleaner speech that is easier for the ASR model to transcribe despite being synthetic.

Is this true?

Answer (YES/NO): YES